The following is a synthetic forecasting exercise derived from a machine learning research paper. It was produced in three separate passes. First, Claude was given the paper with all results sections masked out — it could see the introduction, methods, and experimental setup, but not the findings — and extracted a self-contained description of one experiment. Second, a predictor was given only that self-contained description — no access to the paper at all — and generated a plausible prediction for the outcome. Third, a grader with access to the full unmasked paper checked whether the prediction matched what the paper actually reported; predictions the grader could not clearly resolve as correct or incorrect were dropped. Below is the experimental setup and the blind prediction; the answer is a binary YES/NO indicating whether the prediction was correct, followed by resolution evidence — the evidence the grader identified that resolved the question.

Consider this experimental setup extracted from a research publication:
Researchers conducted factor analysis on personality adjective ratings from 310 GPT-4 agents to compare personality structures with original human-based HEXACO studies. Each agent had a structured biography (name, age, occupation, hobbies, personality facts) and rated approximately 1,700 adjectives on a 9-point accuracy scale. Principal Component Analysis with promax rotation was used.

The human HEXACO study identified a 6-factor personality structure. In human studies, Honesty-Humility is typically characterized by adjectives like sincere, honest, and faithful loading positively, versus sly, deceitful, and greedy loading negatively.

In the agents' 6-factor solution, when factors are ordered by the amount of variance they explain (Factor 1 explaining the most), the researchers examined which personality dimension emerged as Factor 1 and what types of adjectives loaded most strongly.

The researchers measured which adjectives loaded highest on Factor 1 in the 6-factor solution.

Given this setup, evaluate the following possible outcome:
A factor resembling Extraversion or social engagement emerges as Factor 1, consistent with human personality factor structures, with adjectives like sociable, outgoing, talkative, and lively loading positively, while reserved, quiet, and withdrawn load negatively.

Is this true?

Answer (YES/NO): NO